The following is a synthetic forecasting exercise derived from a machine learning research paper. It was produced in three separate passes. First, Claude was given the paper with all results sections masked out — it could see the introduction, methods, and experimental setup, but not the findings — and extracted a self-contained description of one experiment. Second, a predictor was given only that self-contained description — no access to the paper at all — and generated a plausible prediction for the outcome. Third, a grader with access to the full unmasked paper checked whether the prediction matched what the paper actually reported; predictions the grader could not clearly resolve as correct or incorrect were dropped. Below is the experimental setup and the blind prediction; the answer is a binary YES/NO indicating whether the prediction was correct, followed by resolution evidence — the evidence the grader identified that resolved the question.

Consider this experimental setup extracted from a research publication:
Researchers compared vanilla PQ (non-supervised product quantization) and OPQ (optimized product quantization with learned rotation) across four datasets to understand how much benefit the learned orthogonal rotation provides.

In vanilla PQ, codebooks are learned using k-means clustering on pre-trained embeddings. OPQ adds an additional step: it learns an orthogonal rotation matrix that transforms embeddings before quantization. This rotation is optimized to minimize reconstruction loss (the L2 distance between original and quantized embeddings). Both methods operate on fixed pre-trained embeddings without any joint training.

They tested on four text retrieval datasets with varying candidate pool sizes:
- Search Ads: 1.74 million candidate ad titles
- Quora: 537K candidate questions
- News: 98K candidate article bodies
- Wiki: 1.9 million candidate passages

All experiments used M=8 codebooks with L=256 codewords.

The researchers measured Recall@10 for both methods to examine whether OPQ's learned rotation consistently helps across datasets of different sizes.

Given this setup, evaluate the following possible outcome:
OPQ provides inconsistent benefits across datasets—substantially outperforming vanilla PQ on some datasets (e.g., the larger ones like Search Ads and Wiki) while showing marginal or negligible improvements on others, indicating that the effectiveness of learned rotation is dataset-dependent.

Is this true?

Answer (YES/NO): NO